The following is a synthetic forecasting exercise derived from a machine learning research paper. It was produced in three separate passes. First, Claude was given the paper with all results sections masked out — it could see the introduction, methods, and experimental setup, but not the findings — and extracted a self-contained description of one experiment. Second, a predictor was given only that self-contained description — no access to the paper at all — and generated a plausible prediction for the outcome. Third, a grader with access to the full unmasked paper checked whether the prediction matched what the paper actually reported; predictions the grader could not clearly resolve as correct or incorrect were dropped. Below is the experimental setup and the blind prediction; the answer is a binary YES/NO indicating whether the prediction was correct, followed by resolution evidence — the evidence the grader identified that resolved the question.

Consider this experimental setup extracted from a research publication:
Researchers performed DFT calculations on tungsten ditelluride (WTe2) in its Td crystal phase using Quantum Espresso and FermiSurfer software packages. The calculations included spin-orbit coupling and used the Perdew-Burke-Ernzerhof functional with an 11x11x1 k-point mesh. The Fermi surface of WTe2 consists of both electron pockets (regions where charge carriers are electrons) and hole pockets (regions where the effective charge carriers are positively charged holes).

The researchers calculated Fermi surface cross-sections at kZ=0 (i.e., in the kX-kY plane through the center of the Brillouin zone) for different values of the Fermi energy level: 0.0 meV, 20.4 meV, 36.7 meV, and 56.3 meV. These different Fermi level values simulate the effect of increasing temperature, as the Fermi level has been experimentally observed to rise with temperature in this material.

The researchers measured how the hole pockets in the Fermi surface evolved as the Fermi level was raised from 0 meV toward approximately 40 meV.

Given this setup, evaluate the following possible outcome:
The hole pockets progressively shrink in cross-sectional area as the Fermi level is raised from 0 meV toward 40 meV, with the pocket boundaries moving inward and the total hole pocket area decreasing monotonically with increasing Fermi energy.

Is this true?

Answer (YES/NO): YES